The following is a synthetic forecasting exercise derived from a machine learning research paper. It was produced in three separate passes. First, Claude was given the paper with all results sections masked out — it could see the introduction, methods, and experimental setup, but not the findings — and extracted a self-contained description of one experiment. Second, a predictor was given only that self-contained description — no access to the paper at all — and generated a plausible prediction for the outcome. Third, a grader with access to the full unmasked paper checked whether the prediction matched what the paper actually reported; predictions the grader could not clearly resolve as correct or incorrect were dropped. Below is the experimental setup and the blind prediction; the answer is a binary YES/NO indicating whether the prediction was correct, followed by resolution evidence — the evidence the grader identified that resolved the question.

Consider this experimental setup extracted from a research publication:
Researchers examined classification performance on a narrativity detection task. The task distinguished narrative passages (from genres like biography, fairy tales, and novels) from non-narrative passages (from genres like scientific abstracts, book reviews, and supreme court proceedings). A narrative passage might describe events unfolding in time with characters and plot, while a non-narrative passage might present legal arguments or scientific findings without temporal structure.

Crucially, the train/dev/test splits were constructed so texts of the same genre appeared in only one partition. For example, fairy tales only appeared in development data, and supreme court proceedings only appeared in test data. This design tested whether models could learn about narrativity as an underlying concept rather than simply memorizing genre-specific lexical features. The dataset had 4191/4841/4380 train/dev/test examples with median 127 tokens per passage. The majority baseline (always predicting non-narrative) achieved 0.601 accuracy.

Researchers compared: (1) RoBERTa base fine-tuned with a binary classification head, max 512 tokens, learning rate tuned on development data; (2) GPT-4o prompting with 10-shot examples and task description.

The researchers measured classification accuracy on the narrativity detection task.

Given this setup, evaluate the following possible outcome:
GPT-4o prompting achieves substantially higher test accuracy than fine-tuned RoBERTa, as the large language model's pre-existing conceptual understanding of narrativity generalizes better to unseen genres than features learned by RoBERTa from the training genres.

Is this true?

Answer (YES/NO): NO